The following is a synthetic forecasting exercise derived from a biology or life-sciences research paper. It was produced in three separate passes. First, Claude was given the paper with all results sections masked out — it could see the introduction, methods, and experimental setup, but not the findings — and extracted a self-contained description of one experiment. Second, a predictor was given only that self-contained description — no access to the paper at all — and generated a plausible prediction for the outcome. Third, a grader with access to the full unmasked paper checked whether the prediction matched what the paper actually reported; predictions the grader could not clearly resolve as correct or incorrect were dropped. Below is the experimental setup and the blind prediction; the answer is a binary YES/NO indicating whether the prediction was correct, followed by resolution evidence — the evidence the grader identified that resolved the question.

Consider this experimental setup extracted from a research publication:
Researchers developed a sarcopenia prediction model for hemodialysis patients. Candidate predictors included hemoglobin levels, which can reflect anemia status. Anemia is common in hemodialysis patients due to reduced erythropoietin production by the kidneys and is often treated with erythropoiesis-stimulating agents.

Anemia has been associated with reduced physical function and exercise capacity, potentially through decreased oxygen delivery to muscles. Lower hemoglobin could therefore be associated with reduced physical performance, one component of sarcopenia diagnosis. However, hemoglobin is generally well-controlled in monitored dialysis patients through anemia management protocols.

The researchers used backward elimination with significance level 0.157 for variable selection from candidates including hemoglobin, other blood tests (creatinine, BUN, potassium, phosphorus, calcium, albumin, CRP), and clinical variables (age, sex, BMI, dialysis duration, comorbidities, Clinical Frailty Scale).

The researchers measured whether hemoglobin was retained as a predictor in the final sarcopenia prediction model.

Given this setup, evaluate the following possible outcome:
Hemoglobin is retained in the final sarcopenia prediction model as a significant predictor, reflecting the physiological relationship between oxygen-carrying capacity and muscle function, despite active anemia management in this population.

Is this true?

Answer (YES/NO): NO